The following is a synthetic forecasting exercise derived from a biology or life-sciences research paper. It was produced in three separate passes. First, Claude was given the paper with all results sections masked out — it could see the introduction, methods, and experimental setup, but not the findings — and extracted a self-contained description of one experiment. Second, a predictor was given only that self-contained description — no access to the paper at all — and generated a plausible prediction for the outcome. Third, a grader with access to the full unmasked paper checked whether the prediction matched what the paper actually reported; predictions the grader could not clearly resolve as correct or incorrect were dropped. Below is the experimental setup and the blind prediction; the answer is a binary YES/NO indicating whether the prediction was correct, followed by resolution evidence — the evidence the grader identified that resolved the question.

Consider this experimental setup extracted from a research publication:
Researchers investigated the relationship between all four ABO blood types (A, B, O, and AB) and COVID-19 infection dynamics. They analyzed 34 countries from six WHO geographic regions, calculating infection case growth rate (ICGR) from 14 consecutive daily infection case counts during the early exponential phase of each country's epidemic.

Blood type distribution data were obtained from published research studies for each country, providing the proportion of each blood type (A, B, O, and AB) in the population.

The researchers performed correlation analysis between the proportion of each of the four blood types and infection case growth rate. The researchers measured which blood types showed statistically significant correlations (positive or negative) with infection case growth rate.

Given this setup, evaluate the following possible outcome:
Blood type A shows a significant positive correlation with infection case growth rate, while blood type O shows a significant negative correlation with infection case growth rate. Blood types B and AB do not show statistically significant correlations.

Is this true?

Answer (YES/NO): NO